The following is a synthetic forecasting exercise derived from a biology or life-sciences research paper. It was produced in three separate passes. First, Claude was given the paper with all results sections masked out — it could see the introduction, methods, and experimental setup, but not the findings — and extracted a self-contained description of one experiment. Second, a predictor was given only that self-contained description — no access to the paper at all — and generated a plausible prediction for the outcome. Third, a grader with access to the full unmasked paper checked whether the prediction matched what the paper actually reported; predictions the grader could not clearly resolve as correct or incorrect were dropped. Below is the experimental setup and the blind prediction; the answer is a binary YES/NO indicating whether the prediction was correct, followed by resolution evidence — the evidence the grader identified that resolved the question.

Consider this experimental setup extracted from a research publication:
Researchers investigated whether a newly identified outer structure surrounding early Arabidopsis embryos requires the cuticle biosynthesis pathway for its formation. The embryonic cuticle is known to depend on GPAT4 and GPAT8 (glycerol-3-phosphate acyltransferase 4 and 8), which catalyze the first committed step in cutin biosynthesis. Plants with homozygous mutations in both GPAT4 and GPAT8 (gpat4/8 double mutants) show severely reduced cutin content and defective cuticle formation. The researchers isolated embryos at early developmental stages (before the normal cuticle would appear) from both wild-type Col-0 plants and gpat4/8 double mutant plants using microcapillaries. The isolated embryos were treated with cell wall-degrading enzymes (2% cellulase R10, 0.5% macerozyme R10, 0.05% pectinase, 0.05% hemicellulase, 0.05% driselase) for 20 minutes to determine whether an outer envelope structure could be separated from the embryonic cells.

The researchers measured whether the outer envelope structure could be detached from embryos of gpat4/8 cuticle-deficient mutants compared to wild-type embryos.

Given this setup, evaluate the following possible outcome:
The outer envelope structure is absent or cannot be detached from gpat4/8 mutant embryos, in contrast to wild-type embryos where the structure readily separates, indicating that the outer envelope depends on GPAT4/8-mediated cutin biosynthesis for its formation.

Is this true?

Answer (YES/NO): NO